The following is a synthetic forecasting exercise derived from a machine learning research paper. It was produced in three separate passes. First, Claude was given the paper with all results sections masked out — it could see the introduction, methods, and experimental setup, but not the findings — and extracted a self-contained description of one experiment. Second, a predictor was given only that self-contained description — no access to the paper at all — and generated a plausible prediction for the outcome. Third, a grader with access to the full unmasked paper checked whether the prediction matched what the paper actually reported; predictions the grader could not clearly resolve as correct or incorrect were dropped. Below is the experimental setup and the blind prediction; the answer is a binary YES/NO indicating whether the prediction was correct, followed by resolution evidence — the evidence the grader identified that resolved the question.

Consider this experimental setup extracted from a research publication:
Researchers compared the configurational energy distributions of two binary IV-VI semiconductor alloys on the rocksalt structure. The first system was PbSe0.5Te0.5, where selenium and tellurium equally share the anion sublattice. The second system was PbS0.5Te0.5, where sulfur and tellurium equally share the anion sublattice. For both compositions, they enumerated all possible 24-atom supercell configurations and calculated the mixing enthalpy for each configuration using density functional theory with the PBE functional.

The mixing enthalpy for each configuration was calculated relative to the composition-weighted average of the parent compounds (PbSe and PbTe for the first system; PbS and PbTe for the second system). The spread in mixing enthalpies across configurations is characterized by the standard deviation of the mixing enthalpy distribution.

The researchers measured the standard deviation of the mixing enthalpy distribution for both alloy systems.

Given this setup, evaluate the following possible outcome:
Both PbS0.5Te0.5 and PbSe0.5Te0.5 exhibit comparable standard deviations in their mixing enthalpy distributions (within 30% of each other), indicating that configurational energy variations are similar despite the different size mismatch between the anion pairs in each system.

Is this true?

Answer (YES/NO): NO